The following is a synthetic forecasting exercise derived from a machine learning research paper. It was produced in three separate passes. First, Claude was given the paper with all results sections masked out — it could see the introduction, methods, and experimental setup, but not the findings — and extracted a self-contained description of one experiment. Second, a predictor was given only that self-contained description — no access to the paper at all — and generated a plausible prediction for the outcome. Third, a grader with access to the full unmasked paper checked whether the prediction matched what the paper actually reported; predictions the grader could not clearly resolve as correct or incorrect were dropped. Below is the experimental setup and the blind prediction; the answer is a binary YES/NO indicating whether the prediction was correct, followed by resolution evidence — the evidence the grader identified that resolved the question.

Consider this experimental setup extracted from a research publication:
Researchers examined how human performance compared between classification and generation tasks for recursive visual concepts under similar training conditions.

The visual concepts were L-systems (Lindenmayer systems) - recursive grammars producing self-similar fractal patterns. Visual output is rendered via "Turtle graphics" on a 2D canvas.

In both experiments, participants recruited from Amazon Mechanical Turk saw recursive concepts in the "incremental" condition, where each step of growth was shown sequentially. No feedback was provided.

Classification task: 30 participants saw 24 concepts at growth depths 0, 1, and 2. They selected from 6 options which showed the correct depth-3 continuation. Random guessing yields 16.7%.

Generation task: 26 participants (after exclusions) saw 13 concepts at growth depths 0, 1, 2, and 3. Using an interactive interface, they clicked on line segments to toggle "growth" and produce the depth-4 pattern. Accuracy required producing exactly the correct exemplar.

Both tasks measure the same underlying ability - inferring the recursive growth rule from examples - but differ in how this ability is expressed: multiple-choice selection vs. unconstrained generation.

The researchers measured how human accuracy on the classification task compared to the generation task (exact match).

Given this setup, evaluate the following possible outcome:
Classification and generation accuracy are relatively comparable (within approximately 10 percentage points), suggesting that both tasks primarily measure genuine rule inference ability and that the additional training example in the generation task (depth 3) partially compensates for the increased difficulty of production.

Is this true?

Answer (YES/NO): YES